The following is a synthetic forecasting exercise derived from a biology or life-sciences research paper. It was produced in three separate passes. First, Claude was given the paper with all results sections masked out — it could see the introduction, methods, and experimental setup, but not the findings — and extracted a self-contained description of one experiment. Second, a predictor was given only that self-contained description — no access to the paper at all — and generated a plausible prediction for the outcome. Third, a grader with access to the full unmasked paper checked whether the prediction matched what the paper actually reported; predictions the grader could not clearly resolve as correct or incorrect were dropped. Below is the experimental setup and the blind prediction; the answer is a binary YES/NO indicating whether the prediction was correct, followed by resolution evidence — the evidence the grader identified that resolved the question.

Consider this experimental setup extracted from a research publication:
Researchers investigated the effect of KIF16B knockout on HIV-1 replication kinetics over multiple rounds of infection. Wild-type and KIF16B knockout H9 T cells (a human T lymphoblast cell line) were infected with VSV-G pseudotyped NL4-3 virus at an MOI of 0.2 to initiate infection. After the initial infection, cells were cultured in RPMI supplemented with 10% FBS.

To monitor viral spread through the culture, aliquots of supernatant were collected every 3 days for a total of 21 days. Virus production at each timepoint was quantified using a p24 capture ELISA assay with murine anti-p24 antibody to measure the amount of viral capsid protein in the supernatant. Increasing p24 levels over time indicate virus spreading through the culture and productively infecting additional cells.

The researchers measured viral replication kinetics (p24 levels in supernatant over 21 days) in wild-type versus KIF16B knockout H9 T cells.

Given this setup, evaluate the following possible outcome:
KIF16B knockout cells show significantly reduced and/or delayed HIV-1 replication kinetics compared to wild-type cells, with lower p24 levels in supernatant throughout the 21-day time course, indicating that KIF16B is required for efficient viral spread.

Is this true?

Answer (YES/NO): YES